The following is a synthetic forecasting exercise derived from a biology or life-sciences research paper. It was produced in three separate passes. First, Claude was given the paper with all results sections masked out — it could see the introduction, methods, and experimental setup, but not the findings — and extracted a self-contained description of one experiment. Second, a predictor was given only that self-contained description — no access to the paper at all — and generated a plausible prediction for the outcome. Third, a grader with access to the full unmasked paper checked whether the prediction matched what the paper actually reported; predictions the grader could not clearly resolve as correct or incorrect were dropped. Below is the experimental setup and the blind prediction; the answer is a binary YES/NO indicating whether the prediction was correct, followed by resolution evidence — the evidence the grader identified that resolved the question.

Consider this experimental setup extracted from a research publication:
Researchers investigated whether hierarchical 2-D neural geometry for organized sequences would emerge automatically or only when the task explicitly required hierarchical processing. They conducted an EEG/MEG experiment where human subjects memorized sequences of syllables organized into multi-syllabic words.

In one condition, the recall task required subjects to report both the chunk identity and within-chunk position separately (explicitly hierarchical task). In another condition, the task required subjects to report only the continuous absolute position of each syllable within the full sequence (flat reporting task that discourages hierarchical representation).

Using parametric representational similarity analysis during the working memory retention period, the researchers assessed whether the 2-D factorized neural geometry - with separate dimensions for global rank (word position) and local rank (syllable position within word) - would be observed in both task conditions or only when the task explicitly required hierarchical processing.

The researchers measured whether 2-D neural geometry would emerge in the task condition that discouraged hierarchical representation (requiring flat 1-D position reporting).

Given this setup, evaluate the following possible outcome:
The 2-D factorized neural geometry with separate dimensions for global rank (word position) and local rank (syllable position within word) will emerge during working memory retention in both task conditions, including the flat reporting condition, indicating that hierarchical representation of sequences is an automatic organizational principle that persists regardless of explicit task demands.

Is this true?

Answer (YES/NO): YES